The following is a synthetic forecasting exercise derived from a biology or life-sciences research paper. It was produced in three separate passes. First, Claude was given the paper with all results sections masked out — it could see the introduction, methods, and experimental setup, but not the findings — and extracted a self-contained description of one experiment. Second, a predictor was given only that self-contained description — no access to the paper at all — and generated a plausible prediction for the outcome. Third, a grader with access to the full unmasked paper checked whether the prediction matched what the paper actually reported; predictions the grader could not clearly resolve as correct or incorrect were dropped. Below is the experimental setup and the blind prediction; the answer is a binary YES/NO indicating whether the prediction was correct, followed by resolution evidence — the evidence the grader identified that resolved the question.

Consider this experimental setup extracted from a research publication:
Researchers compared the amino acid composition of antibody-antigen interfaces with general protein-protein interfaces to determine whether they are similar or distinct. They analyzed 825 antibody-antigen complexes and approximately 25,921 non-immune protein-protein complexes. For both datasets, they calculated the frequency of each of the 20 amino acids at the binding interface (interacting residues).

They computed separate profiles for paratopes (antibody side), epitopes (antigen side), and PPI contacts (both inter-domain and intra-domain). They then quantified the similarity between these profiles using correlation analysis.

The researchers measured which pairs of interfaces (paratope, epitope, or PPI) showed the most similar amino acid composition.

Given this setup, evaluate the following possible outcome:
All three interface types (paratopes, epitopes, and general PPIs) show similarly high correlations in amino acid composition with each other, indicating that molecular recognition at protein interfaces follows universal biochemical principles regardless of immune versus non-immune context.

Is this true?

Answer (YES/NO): NO